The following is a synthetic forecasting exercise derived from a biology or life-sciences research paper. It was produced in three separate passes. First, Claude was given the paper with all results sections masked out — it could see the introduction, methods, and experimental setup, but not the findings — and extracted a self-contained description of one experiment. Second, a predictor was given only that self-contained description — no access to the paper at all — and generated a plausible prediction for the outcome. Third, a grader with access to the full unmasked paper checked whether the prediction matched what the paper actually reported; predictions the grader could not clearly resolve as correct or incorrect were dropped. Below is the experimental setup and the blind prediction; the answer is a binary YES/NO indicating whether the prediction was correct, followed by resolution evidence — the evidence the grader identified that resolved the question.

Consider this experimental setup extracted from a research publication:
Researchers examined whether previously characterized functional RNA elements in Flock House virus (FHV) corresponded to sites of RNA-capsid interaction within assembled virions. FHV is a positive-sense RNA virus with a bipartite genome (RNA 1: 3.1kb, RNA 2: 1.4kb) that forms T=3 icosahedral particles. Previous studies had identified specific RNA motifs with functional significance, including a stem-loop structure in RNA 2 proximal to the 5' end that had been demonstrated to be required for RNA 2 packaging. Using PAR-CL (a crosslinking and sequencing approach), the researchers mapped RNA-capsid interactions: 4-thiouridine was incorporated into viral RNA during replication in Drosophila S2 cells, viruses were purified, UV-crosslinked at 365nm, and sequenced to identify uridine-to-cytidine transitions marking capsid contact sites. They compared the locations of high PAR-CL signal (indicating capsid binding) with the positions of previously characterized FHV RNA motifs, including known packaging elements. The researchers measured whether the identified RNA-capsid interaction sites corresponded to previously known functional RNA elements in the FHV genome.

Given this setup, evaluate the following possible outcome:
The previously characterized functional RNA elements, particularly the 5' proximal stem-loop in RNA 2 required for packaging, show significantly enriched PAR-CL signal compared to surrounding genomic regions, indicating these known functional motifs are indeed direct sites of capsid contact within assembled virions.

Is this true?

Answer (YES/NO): YES